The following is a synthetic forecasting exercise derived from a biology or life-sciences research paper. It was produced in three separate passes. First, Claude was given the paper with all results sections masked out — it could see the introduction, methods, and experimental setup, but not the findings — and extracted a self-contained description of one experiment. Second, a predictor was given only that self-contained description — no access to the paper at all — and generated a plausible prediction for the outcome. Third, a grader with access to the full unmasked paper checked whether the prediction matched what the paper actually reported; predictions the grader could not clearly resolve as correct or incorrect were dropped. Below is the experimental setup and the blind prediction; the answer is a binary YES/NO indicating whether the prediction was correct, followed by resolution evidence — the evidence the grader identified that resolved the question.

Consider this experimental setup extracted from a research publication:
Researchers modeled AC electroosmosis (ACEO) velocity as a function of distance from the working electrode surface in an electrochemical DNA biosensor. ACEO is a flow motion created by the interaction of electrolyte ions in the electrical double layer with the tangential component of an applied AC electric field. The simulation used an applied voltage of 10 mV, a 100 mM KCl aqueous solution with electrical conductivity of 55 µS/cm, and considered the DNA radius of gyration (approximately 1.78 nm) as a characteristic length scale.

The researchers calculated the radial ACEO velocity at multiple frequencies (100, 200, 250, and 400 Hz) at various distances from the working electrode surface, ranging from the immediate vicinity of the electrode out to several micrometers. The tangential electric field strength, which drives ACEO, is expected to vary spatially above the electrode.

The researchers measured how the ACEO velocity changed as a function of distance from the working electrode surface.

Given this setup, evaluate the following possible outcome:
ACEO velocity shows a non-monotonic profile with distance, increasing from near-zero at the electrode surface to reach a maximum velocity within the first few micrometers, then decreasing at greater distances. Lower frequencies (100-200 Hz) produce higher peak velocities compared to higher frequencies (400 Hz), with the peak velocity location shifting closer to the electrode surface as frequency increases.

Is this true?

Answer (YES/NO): NO